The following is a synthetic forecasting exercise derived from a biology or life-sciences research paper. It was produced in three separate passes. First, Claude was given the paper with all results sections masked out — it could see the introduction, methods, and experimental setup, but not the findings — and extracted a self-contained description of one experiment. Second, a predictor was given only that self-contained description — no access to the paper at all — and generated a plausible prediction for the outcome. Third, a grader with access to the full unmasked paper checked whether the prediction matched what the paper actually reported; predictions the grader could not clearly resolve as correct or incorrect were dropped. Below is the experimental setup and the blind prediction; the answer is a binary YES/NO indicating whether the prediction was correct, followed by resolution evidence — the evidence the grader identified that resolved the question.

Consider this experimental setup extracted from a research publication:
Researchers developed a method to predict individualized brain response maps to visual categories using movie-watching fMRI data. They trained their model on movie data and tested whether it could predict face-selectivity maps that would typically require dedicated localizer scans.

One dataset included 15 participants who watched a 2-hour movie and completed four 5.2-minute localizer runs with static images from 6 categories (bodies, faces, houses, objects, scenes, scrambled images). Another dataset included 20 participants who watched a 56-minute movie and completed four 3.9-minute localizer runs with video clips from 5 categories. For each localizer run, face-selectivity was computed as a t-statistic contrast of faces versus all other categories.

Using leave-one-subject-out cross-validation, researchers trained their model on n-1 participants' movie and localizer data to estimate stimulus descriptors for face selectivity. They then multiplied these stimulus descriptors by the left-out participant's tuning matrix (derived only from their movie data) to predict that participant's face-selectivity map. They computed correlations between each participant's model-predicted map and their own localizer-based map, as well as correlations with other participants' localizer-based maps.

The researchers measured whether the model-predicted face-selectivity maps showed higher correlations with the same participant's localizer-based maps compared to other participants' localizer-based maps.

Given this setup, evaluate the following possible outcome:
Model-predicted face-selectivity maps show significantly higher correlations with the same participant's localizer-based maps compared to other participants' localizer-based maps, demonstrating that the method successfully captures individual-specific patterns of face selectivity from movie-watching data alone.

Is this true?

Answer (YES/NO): YES